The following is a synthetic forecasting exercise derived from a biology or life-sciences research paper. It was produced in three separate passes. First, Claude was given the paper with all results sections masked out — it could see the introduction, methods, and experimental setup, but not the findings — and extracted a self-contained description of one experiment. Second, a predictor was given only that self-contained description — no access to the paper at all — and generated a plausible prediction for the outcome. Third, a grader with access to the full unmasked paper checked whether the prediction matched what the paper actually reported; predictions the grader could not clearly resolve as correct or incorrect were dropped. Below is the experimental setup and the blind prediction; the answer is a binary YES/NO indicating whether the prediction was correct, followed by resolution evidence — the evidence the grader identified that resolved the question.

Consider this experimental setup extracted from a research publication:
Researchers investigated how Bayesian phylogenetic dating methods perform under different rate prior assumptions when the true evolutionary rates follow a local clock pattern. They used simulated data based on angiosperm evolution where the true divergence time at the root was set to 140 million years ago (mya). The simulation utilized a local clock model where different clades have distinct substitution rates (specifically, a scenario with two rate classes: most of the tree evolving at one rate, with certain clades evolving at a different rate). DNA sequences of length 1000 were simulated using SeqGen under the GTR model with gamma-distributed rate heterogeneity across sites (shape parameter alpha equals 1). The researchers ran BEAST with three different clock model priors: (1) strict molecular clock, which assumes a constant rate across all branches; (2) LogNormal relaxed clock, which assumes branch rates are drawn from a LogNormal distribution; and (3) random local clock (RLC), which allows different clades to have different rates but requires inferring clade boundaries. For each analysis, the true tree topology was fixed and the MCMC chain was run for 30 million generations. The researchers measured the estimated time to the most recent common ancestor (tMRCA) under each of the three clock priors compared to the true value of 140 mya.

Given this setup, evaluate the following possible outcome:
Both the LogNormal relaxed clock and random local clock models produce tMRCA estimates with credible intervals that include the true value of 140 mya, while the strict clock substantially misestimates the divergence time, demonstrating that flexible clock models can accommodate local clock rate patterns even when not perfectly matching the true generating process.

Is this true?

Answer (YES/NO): NO